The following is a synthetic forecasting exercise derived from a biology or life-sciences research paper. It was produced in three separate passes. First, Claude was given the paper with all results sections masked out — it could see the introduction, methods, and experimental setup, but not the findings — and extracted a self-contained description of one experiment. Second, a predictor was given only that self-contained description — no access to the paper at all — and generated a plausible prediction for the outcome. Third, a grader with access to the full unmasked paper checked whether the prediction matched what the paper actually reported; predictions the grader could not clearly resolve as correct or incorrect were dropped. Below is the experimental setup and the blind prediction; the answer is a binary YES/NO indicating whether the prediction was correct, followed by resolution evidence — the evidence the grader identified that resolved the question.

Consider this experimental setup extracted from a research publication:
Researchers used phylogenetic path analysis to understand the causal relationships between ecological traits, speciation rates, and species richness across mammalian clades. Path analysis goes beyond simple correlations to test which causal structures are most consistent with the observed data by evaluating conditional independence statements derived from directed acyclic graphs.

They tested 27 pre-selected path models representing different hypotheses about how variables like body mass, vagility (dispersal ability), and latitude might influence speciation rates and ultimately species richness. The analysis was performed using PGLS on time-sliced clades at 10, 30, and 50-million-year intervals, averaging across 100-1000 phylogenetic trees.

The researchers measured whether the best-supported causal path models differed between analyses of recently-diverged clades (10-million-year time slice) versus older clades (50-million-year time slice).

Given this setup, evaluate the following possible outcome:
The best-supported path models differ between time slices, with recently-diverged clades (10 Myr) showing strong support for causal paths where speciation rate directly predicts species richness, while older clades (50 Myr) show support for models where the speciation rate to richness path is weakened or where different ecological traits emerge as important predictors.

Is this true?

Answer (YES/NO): YES